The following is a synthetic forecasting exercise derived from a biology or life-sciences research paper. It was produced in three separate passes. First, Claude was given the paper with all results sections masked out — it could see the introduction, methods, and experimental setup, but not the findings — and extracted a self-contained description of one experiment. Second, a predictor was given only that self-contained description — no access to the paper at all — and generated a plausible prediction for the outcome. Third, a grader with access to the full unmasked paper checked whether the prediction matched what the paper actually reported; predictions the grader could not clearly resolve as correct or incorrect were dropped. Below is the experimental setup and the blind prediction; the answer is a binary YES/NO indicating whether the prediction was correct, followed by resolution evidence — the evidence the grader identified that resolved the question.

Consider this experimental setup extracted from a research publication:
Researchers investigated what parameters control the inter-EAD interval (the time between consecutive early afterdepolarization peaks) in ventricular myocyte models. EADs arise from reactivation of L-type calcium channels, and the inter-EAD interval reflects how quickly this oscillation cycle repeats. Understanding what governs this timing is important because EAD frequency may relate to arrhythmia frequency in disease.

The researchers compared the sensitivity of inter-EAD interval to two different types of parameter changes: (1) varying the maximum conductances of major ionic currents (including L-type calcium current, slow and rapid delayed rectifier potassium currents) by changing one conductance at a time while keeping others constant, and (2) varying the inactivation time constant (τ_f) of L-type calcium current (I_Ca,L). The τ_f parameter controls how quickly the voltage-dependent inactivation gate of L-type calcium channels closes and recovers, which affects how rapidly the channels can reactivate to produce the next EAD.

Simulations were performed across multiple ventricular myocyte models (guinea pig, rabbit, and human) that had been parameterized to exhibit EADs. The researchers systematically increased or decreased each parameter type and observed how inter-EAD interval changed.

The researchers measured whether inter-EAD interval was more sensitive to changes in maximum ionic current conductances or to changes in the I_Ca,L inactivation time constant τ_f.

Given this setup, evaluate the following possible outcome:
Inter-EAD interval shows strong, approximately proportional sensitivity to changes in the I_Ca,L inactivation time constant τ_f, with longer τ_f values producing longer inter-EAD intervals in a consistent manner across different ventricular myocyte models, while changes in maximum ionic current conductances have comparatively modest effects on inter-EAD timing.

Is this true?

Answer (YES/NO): YES